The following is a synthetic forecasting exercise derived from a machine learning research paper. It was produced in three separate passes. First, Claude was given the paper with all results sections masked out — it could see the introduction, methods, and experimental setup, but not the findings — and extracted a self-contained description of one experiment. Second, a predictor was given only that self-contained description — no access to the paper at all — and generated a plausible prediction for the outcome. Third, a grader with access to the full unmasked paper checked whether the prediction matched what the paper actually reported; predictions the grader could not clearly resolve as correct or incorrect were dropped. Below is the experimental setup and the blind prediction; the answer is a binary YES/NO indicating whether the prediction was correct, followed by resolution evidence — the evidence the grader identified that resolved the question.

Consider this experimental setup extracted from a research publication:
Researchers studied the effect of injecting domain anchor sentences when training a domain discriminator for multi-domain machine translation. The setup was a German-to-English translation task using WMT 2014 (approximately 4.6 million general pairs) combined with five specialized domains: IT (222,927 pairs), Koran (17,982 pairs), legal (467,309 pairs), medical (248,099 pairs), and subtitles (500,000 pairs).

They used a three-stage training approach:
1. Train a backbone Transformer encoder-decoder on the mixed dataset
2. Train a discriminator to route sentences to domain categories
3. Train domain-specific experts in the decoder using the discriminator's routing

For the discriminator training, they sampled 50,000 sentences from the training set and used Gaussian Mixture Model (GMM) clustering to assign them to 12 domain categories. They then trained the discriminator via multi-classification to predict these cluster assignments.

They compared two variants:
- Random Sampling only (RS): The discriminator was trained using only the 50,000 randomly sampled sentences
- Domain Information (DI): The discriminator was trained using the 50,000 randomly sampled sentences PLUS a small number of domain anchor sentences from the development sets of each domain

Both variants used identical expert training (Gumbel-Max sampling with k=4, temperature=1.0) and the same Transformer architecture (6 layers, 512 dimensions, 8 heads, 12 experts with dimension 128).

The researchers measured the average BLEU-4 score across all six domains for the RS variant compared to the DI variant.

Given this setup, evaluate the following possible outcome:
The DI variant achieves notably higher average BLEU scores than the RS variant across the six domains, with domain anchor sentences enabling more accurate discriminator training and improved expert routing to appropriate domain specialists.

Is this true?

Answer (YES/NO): NO